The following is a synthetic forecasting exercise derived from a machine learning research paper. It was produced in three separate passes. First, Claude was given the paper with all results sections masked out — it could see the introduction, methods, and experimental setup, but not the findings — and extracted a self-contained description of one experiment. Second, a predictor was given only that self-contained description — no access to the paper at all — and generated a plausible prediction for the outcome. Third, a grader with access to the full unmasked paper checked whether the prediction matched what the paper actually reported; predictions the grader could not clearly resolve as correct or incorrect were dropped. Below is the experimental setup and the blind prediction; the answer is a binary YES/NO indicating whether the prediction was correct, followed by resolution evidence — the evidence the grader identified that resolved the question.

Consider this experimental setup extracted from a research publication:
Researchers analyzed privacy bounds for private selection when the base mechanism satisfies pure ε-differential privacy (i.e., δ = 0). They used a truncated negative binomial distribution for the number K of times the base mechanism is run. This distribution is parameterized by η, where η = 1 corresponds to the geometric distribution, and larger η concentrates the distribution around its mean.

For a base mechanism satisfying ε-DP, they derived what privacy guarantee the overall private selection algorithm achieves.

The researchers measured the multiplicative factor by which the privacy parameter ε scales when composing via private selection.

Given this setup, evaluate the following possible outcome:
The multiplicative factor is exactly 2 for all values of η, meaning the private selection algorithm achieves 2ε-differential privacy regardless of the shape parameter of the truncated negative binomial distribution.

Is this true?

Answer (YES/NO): NO